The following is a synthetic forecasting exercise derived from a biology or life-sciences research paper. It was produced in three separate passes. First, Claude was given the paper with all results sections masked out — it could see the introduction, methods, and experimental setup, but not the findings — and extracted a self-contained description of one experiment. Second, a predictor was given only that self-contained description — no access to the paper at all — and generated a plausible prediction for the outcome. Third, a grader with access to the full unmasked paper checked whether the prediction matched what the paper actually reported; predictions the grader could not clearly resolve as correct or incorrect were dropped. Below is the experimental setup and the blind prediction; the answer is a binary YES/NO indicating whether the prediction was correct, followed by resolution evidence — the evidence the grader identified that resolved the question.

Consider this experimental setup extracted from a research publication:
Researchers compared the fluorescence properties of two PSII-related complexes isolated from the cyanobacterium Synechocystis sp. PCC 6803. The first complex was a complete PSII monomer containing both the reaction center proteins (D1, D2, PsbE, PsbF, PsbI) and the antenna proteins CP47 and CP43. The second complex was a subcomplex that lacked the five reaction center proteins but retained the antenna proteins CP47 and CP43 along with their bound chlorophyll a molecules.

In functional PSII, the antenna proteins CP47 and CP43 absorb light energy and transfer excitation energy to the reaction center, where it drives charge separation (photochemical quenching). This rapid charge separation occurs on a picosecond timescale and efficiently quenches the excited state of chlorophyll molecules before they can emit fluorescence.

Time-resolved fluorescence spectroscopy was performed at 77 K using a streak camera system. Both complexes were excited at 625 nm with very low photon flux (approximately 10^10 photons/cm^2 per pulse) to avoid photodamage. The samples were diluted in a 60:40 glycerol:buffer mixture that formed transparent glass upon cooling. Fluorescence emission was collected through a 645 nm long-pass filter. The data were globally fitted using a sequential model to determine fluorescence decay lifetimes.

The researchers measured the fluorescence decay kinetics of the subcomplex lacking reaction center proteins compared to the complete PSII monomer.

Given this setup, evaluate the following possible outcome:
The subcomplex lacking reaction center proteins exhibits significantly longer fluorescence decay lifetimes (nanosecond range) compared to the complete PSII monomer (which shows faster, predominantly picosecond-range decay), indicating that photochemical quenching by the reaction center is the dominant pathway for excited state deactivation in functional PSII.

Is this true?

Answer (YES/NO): NO